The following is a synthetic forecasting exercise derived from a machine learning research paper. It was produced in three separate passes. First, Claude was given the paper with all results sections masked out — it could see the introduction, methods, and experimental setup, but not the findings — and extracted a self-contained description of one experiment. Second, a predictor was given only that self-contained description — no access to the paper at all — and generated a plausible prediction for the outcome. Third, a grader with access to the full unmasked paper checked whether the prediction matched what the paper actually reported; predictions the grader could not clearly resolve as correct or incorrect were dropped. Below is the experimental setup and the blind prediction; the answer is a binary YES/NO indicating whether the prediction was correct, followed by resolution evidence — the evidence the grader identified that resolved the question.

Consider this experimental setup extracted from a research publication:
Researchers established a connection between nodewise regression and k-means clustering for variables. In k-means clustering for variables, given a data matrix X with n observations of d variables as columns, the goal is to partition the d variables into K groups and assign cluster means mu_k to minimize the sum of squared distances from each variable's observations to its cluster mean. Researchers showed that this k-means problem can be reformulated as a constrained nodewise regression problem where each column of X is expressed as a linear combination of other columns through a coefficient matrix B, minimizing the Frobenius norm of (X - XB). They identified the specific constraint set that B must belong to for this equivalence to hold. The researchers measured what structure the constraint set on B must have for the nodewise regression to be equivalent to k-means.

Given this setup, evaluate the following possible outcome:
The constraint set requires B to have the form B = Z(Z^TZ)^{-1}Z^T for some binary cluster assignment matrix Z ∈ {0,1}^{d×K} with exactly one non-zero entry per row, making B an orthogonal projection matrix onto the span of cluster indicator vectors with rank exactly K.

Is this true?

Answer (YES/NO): YES